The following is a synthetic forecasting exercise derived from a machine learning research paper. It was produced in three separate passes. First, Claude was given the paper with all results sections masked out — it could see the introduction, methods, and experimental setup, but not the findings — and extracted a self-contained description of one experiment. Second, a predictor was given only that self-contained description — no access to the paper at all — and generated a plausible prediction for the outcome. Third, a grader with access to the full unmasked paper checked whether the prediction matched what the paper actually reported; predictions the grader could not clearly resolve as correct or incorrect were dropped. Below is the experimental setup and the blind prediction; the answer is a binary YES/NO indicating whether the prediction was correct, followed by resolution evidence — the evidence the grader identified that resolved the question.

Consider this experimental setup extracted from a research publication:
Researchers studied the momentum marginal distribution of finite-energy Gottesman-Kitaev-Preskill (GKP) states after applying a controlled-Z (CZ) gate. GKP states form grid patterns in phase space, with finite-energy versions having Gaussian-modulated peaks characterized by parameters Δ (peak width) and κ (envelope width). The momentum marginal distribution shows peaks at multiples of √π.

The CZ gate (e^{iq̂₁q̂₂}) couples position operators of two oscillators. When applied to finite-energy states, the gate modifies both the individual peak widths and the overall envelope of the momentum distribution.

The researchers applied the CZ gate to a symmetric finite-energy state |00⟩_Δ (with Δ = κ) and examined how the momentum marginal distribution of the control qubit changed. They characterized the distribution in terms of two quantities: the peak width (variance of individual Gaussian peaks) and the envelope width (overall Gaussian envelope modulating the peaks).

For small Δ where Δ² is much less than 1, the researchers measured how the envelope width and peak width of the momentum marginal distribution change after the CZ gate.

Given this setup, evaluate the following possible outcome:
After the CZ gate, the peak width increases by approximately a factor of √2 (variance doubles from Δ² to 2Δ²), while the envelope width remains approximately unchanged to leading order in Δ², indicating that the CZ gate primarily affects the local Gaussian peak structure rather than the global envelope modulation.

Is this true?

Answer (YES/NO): NO